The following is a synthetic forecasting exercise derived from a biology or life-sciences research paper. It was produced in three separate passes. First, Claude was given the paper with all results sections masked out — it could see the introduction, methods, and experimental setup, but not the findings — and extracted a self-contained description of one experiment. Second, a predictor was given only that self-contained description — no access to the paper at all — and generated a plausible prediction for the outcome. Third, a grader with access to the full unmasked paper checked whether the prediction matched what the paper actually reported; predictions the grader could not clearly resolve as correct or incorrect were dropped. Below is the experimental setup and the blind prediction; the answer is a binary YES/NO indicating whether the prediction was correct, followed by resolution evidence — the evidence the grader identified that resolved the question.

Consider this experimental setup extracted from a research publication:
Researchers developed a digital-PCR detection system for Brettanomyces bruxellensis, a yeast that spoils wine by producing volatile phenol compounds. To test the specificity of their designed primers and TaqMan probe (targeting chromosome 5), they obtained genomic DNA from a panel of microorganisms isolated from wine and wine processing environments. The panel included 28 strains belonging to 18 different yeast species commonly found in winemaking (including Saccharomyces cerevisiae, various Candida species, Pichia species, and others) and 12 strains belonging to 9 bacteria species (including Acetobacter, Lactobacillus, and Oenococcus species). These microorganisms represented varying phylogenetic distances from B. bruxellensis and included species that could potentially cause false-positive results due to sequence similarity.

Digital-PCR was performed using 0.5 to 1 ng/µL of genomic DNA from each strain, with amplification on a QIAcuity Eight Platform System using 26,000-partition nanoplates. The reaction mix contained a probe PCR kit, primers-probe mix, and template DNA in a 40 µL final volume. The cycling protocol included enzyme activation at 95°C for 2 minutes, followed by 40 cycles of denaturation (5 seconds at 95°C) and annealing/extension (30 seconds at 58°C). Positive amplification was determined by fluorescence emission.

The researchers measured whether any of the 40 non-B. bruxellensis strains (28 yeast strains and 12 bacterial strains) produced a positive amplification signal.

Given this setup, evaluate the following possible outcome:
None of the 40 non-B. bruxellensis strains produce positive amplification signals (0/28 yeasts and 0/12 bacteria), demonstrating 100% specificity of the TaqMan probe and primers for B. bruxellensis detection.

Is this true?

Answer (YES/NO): YES